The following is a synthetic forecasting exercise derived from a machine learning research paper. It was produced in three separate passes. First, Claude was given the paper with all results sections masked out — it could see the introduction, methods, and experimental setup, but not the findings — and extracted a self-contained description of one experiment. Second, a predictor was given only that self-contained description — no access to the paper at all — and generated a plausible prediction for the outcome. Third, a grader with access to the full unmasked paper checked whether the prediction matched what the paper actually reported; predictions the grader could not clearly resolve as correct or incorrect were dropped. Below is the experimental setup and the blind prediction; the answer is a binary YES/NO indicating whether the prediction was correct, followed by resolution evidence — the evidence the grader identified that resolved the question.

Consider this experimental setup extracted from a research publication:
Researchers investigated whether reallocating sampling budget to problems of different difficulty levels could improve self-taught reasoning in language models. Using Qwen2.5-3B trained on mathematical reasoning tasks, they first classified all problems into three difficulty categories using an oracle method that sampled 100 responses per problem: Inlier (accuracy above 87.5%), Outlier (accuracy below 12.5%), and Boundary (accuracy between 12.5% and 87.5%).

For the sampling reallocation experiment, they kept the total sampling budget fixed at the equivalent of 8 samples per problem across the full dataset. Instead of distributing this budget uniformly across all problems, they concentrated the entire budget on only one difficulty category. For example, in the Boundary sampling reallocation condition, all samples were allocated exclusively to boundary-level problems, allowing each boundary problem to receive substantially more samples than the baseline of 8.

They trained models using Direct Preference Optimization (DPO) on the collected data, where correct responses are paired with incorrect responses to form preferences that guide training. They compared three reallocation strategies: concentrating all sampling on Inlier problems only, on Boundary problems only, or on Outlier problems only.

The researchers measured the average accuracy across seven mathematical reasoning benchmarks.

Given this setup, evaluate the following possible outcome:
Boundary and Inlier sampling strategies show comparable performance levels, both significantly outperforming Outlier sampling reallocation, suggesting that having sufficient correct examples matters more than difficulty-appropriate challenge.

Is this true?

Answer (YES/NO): NO